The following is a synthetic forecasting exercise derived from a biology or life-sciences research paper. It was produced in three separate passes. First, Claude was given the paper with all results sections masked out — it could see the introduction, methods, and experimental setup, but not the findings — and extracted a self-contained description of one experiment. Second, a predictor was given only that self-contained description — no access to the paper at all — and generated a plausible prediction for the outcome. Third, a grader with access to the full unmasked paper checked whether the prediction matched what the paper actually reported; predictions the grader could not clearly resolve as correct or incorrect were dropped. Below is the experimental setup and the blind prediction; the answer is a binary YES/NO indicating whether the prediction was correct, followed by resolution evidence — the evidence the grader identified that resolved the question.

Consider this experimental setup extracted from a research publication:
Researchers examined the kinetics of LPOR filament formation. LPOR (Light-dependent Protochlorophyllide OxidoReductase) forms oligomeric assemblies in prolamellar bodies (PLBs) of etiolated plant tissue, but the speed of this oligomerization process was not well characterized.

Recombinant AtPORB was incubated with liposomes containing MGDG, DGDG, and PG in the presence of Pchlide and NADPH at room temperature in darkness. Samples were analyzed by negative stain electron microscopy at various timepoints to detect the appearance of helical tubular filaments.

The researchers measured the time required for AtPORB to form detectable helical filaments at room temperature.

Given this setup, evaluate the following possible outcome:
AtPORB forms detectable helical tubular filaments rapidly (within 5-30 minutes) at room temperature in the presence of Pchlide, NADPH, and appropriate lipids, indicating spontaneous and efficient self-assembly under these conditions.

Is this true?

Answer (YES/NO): YES